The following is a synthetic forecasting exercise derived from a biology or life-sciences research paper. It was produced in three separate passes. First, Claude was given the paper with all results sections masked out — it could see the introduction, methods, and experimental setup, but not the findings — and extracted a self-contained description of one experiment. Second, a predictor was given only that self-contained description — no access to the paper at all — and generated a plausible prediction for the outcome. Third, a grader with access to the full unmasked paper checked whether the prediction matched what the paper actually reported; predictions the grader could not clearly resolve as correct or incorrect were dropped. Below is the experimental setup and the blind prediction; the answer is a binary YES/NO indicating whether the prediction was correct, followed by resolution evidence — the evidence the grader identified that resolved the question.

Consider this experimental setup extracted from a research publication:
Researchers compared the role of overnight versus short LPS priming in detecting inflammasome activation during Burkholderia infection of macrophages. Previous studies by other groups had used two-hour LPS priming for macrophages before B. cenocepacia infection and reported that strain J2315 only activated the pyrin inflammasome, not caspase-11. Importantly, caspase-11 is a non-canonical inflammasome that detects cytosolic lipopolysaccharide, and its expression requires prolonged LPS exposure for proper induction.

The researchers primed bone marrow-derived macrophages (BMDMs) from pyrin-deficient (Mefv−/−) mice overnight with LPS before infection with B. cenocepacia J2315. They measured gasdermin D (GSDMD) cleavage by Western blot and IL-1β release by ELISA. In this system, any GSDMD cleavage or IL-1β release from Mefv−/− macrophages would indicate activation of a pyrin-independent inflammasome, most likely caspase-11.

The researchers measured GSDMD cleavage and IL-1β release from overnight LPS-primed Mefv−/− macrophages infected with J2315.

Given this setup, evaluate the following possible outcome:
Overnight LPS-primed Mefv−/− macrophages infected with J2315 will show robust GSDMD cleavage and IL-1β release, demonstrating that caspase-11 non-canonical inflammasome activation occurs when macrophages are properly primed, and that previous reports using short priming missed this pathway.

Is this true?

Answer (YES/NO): NO